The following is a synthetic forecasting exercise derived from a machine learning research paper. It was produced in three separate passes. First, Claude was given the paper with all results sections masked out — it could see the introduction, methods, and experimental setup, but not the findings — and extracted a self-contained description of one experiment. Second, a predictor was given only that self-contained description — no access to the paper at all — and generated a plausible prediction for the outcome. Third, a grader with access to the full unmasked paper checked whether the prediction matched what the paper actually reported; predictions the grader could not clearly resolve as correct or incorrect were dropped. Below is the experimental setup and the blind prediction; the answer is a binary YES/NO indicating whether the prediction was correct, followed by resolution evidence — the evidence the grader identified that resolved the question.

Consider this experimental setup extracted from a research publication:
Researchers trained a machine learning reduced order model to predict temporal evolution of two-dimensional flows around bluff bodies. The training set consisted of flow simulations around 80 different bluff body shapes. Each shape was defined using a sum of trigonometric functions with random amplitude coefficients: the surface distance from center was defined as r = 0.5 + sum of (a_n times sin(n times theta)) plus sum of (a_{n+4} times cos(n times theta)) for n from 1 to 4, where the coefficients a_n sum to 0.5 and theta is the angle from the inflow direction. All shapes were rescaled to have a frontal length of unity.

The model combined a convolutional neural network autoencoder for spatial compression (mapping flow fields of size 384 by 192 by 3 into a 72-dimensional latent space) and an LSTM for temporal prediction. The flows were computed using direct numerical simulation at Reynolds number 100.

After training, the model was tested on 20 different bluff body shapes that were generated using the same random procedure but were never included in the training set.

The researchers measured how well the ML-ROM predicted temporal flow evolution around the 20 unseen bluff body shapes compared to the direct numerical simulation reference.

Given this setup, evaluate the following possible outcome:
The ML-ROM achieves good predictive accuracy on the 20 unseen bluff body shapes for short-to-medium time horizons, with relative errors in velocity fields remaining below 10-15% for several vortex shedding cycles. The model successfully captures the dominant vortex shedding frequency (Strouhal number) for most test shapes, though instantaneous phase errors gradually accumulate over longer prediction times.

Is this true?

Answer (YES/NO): NO